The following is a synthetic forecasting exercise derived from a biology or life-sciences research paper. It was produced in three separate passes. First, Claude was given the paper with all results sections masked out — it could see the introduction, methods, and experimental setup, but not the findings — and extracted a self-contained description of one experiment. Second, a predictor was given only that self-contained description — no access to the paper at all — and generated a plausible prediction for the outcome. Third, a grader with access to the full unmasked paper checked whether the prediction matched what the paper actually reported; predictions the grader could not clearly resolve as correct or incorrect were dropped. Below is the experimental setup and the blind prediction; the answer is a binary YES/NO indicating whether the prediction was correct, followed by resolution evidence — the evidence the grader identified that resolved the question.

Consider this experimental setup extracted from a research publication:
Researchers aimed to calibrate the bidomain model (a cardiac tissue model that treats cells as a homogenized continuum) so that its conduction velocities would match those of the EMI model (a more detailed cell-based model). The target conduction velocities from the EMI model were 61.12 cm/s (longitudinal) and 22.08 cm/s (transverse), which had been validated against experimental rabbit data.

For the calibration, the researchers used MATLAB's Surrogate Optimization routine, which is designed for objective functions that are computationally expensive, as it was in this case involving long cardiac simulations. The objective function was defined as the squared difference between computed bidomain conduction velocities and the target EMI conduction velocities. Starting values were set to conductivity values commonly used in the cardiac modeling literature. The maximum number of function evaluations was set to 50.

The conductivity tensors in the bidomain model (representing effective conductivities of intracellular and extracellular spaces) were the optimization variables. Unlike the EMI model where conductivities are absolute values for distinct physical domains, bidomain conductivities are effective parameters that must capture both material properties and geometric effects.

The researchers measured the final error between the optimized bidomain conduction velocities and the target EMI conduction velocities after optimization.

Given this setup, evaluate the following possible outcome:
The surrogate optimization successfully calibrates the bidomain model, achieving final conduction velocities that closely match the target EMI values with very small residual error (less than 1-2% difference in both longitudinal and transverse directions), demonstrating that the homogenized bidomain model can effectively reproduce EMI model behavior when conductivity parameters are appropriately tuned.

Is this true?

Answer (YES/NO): YES